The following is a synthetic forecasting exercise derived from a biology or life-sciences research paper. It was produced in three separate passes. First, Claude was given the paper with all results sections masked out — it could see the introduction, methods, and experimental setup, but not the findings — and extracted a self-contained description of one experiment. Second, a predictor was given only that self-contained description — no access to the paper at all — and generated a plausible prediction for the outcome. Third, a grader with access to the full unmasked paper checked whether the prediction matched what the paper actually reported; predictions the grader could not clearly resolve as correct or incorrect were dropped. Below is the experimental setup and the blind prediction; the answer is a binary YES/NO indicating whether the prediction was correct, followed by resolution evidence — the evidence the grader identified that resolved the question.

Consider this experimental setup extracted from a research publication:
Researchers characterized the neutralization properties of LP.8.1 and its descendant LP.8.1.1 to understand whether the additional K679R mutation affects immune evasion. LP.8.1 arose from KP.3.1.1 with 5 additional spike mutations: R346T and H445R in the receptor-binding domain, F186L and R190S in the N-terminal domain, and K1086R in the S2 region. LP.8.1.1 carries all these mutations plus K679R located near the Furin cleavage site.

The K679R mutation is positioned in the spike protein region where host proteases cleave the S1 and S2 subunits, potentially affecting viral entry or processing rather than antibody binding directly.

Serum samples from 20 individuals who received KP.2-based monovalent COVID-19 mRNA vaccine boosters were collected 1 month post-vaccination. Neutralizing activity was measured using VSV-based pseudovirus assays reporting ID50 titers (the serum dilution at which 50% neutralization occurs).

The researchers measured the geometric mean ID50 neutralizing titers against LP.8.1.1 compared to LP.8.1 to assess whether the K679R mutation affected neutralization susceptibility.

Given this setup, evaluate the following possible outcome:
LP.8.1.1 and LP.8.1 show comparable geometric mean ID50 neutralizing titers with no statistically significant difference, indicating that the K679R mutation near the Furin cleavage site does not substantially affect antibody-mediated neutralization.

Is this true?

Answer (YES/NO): YES